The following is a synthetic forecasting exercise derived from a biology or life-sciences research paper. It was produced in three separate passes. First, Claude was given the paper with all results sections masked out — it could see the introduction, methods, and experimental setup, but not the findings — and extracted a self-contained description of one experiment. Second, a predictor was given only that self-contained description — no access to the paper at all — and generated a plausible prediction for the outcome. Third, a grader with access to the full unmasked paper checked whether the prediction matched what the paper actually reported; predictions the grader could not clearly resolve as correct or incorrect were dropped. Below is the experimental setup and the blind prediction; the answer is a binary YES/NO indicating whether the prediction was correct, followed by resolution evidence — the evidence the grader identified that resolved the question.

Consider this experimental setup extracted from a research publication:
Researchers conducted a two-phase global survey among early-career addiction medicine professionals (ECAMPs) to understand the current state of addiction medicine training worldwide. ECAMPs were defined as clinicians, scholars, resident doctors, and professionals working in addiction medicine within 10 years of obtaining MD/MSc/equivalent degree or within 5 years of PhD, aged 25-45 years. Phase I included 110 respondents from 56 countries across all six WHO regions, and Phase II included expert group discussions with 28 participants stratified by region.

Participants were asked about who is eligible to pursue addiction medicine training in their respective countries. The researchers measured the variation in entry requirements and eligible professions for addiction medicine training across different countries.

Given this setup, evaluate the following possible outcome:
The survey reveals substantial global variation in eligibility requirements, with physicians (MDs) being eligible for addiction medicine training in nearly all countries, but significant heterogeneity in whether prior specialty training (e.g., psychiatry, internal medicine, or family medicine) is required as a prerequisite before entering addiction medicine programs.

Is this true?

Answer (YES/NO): NO